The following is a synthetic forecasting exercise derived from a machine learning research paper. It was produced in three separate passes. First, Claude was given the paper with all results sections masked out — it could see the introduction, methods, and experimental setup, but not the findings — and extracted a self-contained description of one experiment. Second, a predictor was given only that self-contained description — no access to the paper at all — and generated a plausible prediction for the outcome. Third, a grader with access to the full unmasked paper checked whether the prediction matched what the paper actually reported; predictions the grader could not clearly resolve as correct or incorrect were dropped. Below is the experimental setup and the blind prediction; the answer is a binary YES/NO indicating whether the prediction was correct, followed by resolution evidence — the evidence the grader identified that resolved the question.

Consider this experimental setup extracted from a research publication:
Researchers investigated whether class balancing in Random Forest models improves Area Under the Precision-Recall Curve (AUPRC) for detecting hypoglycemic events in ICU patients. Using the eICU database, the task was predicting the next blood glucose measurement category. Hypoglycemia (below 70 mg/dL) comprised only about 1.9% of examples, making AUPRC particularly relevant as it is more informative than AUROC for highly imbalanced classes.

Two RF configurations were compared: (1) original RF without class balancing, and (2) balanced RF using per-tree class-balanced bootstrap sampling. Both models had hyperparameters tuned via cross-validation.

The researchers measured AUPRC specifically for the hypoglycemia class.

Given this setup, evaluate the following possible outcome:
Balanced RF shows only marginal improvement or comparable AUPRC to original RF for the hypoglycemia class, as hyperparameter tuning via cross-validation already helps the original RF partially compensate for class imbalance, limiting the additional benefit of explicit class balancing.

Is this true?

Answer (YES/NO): NO